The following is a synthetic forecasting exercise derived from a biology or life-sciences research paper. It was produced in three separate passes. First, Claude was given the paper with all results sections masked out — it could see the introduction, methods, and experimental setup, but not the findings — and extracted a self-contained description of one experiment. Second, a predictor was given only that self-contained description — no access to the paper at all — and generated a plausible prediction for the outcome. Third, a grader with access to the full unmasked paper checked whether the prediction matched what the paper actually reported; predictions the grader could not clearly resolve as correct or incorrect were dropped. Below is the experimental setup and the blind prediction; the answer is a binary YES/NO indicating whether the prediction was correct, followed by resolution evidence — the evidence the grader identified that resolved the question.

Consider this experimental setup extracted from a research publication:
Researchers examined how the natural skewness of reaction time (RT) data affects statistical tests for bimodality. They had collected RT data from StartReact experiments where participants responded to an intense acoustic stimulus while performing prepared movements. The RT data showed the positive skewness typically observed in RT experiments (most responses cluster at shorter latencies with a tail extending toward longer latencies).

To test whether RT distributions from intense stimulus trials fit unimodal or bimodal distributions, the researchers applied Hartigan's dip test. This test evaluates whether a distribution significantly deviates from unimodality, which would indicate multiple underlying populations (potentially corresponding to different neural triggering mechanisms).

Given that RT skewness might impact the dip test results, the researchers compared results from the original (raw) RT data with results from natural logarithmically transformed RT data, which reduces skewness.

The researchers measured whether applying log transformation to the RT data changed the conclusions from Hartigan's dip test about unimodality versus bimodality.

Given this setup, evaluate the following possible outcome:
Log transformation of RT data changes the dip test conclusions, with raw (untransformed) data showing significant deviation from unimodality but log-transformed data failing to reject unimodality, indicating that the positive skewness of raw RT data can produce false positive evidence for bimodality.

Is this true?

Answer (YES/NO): NO